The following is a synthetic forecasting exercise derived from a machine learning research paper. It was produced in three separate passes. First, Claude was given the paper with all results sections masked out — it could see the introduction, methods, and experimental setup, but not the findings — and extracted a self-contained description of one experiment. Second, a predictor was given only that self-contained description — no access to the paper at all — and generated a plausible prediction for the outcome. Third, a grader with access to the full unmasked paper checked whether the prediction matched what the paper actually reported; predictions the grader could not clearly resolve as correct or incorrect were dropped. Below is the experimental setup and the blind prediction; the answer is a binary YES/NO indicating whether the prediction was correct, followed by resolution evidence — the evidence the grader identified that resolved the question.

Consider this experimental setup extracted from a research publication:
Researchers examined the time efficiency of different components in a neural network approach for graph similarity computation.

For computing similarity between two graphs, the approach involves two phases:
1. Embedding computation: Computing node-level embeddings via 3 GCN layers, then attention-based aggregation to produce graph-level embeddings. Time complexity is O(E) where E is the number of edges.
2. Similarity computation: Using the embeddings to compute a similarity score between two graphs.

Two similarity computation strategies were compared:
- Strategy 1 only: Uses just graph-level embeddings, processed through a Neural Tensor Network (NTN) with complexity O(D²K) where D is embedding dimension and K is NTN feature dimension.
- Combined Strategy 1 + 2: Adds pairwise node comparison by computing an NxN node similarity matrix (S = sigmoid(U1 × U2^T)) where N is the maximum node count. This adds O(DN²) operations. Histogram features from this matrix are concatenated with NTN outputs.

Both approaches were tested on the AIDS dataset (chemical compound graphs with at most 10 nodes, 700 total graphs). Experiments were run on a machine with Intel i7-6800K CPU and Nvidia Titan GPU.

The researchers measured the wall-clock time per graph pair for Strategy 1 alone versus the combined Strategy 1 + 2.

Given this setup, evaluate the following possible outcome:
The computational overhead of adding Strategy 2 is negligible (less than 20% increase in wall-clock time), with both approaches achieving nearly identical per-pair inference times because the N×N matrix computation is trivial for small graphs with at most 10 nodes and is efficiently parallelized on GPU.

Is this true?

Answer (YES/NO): YES